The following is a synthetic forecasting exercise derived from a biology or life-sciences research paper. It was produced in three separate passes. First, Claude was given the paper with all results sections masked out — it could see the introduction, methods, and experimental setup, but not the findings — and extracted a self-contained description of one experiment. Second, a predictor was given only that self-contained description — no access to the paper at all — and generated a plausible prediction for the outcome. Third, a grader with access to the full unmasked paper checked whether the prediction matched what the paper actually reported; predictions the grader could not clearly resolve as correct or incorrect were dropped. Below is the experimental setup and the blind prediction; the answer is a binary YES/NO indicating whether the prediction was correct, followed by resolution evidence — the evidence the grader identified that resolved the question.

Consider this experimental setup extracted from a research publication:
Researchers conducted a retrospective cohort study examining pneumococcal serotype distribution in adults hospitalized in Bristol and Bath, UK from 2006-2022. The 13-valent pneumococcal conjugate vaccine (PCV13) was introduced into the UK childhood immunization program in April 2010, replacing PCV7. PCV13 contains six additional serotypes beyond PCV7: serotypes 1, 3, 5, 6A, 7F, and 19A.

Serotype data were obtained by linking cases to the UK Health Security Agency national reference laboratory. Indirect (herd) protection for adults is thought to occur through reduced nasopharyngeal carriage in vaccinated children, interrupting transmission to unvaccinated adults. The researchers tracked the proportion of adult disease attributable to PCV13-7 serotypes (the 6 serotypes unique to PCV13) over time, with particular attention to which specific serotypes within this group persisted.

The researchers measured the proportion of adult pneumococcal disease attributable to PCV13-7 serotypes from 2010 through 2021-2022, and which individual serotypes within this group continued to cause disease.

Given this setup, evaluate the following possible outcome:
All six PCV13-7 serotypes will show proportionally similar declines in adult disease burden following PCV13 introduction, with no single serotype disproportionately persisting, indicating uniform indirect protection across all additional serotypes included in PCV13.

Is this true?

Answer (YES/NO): NO